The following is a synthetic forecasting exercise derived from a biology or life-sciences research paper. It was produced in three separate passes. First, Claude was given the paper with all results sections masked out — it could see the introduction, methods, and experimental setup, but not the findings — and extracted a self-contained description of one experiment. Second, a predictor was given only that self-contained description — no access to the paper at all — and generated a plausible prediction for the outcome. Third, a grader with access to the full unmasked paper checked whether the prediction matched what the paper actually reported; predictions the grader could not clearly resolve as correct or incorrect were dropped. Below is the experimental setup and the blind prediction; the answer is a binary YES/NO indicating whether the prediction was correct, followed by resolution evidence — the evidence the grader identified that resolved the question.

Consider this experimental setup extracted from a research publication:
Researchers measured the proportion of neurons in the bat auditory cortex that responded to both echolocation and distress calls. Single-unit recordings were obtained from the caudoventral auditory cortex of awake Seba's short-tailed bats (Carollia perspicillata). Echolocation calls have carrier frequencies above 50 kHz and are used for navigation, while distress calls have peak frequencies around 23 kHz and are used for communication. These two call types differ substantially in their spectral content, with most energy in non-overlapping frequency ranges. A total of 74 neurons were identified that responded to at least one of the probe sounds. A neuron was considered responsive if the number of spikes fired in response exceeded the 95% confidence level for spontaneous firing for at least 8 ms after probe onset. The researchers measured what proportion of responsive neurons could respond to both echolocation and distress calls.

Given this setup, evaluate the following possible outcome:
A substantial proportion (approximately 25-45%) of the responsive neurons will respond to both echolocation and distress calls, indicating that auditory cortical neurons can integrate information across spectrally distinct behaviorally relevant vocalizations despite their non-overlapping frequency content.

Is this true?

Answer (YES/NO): NO